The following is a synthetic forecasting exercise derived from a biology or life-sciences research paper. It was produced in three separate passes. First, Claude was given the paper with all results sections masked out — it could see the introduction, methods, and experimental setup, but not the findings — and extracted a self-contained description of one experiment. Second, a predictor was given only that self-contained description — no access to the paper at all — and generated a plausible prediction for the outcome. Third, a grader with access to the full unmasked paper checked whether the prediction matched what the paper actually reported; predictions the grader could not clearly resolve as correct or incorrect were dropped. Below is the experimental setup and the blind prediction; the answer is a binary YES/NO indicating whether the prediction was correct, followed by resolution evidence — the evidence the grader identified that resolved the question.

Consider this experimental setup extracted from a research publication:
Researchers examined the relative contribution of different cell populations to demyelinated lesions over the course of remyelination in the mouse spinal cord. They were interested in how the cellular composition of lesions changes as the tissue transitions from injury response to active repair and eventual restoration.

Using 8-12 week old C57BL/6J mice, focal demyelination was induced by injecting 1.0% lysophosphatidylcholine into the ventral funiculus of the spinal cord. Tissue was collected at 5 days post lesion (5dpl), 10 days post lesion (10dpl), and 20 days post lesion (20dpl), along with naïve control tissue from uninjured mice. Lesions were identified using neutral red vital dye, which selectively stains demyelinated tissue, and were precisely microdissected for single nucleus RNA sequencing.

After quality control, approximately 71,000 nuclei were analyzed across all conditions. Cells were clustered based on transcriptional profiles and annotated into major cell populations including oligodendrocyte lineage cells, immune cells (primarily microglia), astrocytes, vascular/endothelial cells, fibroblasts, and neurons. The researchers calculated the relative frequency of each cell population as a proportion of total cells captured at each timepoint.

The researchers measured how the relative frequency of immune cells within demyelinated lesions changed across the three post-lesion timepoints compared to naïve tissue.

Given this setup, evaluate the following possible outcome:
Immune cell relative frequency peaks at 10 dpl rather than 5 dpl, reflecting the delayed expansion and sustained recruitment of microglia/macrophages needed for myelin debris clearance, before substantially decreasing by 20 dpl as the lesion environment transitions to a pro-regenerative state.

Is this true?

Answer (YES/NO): NO